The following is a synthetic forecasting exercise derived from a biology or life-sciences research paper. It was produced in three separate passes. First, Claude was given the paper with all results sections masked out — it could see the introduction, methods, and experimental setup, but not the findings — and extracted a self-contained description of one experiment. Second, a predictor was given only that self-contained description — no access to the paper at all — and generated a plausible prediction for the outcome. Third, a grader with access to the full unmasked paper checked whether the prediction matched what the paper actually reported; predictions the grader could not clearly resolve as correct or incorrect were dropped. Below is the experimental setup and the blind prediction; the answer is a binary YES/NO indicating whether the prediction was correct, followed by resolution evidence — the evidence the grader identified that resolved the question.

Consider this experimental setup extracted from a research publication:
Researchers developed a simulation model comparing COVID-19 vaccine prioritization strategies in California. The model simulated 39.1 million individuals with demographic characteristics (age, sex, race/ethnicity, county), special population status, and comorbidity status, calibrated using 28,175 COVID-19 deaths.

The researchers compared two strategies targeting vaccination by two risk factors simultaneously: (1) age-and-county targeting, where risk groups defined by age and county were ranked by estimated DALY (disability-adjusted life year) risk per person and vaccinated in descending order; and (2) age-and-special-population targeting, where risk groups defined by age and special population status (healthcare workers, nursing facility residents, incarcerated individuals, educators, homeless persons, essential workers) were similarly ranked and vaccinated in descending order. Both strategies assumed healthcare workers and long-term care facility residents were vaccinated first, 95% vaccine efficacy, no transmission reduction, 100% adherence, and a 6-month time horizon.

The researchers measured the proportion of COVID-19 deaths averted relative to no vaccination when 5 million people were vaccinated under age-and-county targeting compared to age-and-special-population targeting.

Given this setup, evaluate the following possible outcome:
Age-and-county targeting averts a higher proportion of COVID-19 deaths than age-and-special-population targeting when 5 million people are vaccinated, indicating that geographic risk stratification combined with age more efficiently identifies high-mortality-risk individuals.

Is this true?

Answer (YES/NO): YES